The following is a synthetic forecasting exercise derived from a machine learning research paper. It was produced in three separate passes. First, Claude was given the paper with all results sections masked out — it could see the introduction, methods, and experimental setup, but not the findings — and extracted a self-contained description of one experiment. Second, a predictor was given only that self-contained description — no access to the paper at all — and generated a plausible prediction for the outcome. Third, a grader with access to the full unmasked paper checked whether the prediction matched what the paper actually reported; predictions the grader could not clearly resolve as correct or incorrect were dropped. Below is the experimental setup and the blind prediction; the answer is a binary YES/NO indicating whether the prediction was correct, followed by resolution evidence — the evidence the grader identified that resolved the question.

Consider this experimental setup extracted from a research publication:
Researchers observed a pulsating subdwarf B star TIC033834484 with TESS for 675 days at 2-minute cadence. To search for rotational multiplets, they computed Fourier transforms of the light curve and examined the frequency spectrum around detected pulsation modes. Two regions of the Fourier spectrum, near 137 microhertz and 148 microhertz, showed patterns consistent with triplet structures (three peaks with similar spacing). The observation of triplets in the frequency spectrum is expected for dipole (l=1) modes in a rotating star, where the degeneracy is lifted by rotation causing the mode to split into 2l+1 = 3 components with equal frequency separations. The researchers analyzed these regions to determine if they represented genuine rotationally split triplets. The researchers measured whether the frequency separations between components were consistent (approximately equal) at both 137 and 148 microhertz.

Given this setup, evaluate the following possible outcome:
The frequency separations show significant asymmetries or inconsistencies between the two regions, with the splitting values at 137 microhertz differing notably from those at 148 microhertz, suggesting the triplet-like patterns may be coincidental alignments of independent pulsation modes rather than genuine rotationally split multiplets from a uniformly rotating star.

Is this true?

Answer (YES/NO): NO